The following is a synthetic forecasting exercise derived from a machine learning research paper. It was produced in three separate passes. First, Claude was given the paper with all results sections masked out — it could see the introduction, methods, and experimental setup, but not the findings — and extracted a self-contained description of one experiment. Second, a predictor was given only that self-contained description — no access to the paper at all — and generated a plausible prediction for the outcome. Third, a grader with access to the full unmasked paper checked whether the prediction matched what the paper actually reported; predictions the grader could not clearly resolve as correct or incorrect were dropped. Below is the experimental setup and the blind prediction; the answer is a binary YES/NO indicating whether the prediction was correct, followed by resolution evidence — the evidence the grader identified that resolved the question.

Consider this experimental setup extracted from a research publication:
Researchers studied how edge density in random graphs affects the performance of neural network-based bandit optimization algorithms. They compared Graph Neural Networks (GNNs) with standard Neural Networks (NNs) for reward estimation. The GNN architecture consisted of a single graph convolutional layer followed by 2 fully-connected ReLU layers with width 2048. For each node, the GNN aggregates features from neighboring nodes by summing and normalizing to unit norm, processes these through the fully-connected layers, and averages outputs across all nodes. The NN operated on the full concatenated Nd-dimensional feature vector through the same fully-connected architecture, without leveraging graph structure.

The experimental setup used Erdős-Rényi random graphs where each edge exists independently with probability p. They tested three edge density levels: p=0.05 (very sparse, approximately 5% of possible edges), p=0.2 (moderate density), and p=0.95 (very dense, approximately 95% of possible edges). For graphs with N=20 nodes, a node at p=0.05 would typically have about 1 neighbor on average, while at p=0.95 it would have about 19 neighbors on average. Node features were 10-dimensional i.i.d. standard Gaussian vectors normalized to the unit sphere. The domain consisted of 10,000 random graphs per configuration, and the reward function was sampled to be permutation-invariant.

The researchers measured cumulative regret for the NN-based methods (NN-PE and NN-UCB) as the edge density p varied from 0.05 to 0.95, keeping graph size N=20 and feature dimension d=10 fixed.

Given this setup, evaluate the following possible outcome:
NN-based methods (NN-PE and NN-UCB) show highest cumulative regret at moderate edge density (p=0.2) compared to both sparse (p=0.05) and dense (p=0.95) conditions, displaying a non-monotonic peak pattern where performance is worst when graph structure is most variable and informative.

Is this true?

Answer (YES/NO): NO